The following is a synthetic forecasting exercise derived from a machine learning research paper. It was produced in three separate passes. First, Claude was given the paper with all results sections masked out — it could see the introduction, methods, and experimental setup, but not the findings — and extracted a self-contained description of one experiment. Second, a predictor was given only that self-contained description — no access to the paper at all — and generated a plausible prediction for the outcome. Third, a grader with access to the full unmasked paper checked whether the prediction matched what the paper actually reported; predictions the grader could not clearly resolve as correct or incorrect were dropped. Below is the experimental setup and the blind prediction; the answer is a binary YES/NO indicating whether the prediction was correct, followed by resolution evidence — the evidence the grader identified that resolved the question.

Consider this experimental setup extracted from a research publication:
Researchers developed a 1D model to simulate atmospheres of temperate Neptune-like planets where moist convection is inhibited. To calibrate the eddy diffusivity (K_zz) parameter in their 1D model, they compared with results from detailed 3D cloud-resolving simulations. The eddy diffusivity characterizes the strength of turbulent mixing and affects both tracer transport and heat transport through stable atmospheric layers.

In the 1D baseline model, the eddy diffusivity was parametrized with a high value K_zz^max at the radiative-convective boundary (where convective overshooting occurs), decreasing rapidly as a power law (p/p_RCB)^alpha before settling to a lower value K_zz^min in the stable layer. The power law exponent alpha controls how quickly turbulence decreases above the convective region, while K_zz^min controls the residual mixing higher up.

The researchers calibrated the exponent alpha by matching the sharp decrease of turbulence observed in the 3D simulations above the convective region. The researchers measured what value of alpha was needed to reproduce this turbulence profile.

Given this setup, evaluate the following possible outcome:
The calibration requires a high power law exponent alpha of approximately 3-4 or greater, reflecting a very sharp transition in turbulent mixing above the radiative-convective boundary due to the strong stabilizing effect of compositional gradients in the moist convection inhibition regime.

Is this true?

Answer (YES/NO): YES